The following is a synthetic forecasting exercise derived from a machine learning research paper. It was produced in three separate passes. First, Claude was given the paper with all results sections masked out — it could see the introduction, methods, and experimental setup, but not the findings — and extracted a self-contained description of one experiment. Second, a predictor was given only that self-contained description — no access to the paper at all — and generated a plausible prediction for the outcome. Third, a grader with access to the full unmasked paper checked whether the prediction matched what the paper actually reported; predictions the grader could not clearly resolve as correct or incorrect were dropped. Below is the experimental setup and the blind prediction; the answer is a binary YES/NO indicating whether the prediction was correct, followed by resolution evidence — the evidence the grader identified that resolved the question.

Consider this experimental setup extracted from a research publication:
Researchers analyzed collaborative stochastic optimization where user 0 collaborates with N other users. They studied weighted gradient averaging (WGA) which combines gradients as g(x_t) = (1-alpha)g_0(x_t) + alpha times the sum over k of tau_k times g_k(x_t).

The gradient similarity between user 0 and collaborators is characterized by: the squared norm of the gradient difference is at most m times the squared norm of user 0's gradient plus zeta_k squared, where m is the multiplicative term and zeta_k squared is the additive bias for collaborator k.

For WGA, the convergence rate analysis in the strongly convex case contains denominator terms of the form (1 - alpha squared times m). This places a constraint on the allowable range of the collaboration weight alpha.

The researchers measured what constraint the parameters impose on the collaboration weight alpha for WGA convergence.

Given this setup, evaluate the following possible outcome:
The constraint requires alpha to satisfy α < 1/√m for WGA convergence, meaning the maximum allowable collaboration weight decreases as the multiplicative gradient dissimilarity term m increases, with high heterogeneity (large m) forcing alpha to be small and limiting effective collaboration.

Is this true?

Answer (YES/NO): YES